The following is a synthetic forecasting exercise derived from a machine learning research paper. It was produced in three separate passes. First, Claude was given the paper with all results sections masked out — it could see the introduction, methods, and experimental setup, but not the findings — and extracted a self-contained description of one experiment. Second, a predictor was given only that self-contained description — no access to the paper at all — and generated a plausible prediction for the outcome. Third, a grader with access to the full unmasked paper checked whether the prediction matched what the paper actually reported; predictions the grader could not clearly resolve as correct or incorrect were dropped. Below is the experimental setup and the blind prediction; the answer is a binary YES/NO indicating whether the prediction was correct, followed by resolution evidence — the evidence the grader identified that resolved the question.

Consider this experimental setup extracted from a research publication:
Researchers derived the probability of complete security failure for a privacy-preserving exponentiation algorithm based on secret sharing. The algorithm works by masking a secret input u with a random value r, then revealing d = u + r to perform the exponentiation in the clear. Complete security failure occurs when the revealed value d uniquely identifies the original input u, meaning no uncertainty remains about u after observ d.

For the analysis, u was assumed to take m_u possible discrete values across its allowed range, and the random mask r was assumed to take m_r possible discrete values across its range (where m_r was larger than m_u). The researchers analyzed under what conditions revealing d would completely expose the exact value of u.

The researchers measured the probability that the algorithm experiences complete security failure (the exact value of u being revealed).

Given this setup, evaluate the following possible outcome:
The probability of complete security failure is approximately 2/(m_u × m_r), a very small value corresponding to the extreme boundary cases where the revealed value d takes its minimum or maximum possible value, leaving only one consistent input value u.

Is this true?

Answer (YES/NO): YES